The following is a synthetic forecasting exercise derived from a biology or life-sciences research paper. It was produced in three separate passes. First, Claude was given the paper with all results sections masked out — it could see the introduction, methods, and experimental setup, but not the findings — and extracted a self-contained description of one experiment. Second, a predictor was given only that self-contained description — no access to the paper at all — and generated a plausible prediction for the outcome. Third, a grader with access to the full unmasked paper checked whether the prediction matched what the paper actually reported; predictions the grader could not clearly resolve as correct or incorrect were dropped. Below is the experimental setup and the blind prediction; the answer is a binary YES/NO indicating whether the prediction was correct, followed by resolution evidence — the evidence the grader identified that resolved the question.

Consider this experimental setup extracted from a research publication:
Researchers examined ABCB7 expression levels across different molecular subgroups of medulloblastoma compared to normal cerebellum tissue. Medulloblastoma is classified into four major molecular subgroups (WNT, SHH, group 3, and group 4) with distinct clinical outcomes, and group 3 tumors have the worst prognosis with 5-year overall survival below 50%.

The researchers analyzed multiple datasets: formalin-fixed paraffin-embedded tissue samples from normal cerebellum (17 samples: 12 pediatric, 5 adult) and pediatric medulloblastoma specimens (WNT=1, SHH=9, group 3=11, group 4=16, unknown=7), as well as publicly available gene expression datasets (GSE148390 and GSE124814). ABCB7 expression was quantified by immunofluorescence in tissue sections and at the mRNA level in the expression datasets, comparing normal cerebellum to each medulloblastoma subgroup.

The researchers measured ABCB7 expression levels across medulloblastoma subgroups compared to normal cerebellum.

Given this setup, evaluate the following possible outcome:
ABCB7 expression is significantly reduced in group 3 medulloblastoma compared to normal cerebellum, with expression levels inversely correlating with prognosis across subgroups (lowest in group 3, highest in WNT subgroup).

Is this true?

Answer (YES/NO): NO